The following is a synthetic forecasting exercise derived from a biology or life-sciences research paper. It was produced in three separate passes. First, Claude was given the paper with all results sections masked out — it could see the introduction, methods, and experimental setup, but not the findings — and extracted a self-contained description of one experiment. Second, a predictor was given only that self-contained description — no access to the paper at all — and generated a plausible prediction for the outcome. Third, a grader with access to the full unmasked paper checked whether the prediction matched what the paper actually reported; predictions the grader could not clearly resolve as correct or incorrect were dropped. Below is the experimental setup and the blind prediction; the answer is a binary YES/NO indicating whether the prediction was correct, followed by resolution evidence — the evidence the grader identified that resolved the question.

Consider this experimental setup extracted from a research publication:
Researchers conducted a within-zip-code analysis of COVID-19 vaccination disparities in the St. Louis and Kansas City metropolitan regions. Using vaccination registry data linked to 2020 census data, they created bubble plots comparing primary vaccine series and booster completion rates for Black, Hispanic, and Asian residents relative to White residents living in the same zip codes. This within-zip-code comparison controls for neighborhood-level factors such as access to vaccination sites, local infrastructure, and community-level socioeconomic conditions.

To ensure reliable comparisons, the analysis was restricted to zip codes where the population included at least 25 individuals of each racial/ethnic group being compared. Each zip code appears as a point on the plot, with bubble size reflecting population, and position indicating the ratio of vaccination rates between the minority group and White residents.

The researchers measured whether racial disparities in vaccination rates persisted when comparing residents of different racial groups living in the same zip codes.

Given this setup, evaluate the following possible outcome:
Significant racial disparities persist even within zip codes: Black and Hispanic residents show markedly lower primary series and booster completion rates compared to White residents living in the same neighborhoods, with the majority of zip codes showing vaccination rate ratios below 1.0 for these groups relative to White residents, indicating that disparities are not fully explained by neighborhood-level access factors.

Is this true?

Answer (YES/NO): NO